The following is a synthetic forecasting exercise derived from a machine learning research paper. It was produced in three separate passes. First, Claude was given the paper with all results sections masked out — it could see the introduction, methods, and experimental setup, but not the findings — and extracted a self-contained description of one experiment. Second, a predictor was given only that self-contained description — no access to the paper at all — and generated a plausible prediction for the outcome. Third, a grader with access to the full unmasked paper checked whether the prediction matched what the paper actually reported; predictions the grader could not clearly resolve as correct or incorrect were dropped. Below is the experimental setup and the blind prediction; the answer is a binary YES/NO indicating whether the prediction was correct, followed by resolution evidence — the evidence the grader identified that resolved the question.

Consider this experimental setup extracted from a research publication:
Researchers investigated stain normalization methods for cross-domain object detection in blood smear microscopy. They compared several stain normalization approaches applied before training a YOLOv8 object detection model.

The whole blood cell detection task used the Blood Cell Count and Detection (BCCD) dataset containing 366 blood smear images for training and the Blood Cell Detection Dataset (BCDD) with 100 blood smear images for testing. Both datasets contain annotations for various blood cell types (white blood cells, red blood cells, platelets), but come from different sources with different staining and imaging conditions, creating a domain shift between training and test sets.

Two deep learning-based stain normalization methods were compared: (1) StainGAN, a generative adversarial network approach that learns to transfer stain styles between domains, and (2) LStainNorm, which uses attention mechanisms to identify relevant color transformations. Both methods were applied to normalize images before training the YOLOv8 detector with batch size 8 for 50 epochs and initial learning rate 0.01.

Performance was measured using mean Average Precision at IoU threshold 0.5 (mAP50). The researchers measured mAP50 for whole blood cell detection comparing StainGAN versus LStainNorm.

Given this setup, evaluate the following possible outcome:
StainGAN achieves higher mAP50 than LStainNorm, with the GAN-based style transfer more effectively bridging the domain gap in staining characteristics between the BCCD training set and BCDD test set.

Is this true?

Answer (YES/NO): YES